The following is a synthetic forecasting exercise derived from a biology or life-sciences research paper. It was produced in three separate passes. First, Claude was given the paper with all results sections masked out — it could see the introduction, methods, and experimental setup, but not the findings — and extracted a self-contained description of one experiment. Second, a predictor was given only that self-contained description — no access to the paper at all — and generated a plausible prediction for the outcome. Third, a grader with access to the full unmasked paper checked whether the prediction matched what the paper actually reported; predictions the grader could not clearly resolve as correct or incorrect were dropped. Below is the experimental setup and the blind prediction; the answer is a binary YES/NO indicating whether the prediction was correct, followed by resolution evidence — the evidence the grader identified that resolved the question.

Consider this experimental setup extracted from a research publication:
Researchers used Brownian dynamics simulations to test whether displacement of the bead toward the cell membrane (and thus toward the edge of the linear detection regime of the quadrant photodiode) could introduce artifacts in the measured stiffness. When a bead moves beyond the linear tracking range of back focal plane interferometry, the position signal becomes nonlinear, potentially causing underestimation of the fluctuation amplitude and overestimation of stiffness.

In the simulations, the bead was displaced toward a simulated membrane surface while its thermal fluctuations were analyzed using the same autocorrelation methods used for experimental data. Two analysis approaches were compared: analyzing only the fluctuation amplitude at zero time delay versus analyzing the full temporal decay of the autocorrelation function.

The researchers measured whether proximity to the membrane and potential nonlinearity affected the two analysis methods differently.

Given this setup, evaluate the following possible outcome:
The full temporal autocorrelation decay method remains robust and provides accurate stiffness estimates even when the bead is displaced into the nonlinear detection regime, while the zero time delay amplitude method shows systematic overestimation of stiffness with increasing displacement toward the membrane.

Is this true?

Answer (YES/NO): YES